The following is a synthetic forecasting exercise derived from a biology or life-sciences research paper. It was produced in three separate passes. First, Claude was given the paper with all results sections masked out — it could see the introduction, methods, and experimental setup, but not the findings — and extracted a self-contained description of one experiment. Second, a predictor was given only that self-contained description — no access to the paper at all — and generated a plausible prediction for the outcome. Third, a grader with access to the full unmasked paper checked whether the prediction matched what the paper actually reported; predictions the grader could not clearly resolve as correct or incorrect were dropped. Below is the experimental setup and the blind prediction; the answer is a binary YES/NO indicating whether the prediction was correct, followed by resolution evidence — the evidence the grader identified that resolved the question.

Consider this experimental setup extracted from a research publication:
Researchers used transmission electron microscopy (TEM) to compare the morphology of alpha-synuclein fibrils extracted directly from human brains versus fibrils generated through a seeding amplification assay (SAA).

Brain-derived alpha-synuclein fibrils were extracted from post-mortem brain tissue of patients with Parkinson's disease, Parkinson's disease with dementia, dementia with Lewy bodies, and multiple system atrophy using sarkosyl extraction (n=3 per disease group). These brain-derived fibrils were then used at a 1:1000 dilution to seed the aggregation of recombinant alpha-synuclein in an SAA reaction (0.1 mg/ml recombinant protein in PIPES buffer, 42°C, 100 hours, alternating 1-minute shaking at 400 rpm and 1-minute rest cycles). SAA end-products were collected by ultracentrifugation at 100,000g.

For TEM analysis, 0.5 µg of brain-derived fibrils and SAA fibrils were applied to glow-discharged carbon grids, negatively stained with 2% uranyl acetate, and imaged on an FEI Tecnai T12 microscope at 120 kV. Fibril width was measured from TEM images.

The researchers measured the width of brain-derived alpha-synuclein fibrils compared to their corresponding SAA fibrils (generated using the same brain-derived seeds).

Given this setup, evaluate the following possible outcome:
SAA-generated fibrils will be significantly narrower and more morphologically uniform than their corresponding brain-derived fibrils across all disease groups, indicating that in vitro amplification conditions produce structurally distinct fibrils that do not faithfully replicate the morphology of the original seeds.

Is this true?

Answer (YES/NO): NO